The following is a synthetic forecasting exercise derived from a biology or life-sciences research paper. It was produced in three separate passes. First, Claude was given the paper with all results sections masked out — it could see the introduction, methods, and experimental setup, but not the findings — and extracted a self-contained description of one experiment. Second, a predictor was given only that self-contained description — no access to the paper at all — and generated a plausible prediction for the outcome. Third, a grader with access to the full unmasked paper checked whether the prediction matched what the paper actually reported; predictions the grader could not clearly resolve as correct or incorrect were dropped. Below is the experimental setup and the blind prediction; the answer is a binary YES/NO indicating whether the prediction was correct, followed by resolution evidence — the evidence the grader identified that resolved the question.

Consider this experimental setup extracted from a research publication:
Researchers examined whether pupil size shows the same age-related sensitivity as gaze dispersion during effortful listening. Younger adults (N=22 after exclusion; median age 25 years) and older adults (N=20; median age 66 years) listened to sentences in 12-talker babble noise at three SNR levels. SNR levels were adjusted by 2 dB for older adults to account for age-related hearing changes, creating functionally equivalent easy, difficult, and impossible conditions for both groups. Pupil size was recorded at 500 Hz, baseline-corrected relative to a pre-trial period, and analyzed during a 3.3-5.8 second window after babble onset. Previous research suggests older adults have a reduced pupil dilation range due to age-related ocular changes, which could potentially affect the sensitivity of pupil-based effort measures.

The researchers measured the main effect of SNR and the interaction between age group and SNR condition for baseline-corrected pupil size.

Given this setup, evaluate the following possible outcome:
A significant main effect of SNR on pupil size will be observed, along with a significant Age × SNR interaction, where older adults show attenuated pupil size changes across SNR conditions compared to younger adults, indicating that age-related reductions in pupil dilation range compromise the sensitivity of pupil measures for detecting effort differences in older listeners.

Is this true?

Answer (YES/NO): NO